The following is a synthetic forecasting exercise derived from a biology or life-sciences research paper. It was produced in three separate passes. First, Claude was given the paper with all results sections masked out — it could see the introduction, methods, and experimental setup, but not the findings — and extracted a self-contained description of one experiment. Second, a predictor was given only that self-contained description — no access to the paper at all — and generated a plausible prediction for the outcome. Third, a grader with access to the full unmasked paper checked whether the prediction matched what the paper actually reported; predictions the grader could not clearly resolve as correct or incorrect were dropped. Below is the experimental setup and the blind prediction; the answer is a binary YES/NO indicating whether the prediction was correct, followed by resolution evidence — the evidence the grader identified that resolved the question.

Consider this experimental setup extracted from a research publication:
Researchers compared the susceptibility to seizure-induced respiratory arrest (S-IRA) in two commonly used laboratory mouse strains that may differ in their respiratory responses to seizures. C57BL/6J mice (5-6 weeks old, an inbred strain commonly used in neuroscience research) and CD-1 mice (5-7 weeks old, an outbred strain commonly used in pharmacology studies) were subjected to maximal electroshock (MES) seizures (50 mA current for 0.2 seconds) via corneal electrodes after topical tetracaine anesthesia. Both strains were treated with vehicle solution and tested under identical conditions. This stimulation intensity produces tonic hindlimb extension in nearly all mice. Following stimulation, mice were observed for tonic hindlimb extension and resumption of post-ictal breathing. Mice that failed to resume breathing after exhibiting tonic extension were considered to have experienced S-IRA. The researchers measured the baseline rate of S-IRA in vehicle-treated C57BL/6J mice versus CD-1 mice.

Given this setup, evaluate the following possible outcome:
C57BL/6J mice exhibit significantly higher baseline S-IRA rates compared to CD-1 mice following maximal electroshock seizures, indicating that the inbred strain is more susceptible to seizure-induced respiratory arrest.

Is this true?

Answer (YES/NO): NO